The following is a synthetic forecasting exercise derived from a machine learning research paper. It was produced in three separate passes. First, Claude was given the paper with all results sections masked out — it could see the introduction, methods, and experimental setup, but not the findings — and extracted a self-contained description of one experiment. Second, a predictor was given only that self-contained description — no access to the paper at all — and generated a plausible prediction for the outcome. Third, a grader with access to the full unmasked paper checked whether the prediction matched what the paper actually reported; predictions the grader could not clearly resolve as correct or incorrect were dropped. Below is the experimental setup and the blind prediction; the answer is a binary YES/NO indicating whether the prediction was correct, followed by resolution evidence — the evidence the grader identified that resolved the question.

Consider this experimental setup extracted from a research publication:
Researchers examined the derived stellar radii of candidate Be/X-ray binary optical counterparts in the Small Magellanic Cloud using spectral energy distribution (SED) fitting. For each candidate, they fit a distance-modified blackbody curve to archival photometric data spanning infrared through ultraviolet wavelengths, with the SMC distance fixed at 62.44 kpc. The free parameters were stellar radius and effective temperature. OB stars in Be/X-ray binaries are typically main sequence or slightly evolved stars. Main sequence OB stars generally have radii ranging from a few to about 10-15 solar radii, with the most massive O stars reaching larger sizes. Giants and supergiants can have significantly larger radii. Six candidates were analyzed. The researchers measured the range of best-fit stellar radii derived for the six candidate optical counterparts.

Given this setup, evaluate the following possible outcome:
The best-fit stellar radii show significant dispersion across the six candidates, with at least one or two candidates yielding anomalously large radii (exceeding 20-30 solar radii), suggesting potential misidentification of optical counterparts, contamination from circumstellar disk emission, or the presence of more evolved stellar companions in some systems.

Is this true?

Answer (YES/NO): NO